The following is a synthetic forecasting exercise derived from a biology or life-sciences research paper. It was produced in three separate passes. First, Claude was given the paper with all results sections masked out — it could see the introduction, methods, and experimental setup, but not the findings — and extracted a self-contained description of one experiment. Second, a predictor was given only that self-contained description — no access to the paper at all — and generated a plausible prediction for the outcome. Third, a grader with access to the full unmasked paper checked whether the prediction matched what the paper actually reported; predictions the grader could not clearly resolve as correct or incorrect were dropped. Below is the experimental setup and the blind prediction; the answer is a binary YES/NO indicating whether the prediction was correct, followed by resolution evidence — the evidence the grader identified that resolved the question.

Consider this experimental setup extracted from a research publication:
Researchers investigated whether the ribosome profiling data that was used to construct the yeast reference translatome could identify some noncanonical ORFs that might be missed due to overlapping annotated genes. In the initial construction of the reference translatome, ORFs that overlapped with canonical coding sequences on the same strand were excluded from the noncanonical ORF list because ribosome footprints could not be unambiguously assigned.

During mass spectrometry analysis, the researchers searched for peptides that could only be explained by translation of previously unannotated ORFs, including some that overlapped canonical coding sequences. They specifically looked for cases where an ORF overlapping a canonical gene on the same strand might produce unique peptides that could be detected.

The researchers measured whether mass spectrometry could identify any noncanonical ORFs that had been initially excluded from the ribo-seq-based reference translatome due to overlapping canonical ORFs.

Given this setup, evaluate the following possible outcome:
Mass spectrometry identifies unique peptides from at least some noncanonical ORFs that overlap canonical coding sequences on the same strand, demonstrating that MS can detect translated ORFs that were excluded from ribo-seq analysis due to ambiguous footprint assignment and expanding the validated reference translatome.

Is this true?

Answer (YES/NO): YES